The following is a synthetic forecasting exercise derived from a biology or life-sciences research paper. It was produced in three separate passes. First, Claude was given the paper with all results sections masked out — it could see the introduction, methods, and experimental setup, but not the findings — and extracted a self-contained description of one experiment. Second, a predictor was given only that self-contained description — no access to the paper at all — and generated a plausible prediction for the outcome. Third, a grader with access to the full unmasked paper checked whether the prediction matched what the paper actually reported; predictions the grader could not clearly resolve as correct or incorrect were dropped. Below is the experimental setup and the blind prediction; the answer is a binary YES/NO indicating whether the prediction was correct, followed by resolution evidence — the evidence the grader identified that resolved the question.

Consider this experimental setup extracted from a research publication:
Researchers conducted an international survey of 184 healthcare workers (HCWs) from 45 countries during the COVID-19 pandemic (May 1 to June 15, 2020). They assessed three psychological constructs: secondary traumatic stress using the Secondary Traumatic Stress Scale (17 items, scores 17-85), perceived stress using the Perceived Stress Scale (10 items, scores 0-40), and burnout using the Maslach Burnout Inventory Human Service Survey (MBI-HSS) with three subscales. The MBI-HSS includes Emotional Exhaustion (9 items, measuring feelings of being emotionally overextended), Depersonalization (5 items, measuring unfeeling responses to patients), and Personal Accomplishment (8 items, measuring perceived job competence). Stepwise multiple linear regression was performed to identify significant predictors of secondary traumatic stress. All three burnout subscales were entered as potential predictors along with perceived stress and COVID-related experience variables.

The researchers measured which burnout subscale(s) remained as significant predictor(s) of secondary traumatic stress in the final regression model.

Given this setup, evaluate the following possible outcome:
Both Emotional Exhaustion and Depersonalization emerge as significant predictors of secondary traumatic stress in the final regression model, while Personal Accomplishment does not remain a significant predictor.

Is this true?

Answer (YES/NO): NO